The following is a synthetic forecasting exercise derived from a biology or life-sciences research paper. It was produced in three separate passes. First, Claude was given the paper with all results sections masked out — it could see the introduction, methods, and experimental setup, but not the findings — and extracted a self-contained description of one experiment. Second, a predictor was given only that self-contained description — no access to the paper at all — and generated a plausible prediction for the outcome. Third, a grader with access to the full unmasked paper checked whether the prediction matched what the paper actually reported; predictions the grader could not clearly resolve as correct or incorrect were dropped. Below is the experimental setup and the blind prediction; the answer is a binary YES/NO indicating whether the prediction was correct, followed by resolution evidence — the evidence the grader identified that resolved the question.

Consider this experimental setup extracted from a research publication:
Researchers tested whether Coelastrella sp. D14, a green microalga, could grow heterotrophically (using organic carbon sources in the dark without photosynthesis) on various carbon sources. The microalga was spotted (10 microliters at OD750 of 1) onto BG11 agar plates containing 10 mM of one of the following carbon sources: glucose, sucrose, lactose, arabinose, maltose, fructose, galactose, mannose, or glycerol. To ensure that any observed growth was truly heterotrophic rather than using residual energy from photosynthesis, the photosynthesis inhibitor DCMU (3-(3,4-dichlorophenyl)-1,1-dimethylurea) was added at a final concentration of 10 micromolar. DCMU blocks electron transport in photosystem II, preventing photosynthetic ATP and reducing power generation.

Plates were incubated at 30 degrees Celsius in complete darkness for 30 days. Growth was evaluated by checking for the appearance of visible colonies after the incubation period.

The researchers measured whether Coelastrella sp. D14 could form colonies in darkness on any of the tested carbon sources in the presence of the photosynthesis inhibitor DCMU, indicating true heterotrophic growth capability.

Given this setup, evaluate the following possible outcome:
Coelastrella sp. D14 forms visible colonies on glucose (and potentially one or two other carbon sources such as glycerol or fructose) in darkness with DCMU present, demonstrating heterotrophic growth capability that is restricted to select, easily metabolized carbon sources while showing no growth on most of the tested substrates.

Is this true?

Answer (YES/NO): NO